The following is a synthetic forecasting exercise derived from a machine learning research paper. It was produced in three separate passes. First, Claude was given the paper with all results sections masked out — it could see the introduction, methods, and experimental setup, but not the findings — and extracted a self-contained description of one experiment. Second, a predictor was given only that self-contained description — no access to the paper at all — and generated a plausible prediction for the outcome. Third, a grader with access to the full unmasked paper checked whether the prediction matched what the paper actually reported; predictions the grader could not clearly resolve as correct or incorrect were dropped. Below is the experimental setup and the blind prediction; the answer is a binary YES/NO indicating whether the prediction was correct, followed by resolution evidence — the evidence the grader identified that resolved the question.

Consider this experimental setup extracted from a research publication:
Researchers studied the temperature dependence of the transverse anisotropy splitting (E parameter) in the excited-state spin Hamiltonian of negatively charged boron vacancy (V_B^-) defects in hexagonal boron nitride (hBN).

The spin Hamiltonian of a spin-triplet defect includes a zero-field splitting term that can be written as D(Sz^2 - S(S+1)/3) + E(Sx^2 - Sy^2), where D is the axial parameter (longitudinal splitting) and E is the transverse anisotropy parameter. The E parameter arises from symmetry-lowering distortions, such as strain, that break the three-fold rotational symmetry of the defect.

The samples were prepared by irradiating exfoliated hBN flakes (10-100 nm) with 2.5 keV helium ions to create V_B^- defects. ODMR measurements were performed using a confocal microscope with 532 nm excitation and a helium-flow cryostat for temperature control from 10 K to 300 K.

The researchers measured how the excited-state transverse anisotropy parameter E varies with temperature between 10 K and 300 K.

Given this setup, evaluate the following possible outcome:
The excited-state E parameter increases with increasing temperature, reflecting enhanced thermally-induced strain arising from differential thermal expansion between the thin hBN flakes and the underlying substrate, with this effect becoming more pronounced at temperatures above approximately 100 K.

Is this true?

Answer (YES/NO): NO